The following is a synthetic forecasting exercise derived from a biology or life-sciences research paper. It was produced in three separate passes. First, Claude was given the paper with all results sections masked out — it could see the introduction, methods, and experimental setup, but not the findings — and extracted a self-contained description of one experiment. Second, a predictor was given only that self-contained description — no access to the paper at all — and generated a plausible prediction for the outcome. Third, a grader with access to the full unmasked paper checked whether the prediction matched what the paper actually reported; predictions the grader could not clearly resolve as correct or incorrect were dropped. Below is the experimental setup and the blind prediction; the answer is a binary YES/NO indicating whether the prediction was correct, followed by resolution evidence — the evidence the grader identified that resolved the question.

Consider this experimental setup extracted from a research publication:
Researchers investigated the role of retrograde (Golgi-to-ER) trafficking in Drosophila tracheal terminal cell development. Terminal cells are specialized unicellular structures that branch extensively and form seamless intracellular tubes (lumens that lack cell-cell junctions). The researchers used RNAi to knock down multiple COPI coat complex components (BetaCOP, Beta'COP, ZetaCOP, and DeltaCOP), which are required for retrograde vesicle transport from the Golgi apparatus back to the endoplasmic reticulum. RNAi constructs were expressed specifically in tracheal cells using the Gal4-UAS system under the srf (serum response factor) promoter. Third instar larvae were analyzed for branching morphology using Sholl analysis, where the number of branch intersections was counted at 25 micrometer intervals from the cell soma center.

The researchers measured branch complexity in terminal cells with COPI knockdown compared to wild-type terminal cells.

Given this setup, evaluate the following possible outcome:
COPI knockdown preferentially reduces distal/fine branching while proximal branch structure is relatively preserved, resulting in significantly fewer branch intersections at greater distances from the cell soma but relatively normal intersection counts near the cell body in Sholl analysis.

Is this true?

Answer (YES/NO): NO